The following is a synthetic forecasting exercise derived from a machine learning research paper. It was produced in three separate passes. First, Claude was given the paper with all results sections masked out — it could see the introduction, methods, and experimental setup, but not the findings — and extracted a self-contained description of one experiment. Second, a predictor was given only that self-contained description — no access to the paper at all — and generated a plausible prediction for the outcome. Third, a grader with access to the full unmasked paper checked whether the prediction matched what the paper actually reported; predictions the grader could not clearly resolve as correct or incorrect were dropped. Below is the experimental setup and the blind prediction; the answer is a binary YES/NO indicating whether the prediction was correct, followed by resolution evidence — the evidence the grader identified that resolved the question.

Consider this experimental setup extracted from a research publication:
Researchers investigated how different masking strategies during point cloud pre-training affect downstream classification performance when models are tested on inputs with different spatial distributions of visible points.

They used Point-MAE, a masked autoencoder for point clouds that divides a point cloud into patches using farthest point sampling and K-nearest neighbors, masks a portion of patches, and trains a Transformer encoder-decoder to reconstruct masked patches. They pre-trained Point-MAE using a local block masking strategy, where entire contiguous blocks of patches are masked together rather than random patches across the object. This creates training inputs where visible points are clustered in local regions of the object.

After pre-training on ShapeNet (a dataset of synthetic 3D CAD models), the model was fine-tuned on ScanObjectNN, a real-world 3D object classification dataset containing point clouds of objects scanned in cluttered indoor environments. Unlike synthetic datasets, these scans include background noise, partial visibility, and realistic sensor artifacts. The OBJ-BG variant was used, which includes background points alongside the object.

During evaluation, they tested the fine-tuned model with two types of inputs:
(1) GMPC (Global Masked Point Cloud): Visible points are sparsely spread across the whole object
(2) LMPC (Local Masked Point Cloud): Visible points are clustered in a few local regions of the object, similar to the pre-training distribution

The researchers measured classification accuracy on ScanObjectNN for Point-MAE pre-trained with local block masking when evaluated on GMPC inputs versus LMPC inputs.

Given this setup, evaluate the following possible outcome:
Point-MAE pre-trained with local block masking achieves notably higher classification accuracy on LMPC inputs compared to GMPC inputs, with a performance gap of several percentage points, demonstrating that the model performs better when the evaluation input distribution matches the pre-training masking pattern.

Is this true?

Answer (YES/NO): NO